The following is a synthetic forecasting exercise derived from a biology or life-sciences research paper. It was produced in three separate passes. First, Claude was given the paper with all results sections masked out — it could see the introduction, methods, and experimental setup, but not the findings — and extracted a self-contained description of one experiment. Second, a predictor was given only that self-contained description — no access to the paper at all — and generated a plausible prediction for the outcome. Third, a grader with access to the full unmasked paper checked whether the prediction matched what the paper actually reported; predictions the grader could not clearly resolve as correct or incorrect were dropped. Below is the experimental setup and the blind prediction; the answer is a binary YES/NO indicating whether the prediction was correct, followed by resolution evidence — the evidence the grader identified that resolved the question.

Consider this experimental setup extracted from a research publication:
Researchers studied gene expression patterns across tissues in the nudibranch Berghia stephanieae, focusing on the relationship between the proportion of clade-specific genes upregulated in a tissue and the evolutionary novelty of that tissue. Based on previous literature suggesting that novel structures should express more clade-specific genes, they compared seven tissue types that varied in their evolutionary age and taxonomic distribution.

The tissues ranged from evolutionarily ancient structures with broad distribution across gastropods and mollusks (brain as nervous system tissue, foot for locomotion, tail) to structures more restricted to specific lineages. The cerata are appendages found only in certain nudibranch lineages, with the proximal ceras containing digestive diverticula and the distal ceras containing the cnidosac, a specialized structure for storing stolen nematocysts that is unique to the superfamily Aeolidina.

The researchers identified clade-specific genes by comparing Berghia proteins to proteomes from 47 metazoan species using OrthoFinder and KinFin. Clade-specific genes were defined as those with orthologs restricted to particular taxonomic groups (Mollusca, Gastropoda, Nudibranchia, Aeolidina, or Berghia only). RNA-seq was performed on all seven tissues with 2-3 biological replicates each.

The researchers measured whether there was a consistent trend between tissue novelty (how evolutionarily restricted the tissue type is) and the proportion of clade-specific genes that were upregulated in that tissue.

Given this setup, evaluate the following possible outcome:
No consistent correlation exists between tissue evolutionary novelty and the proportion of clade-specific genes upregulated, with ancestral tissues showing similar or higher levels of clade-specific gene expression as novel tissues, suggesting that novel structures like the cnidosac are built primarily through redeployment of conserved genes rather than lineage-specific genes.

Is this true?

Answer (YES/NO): NO